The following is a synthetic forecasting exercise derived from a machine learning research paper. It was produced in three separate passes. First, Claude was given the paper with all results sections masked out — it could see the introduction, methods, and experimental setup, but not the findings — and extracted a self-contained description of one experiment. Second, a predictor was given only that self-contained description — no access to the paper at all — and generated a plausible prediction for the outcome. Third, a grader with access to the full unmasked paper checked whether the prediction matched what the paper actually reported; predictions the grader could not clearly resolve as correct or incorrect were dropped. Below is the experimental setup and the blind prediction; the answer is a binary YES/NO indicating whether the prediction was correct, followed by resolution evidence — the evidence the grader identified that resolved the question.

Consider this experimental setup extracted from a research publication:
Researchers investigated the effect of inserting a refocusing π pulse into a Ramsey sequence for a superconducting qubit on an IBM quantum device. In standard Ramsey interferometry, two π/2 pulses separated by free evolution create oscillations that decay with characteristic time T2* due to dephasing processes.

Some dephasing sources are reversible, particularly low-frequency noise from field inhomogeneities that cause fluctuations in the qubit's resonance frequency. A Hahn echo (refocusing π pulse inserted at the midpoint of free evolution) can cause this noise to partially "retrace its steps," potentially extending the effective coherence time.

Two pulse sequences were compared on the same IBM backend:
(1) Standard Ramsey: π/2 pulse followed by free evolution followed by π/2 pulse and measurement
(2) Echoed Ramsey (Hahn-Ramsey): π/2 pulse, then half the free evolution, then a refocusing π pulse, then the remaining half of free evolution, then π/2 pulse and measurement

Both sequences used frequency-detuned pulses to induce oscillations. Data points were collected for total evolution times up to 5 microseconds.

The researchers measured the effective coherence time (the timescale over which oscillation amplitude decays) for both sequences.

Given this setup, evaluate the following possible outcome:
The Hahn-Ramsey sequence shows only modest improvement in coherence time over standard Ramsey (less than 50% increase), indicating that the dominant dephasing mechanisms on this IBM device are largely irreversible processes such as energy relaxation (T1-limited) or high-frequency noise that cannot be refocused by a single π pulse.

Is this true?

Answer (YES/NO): NO